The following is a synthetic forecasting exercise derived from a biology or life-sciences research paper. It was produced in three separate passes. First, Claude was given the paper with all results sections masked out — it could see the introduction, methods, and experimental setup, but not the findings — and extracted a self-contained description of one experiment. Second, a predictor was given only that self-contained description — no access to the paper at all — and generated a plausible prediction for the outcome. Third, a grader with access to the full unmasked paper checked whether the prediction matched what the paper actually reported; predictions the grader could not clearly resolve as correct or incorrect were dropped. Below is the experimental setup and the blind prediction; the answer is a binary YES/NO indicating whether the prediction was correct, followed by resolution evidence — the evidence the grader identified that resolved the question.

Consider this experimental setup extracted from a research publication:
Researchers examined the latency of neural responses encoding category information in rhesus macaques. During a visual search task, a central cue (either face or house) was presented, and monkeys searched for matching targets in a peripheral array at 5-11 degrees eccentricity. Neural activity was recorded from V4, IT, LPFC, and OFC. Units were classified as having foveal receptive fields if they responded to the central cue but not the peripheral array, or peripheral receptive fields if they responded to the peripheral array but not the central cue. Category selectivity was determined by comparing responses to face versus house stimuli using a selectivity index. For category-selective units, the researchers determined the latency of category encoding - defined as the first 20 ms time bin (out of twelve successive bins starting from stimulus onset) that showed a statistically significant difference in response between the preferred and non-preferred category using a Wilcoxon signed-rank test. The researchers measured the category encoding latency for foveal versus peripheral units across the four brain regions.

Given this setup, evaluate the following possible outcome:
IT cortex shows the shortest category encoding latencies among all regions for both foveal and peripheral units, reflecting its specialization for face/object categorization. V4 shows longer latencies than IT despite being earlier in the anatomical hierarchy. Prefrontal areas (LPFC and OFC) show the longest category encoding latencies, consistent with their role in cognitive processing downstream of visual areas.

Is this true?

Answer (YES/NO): NO